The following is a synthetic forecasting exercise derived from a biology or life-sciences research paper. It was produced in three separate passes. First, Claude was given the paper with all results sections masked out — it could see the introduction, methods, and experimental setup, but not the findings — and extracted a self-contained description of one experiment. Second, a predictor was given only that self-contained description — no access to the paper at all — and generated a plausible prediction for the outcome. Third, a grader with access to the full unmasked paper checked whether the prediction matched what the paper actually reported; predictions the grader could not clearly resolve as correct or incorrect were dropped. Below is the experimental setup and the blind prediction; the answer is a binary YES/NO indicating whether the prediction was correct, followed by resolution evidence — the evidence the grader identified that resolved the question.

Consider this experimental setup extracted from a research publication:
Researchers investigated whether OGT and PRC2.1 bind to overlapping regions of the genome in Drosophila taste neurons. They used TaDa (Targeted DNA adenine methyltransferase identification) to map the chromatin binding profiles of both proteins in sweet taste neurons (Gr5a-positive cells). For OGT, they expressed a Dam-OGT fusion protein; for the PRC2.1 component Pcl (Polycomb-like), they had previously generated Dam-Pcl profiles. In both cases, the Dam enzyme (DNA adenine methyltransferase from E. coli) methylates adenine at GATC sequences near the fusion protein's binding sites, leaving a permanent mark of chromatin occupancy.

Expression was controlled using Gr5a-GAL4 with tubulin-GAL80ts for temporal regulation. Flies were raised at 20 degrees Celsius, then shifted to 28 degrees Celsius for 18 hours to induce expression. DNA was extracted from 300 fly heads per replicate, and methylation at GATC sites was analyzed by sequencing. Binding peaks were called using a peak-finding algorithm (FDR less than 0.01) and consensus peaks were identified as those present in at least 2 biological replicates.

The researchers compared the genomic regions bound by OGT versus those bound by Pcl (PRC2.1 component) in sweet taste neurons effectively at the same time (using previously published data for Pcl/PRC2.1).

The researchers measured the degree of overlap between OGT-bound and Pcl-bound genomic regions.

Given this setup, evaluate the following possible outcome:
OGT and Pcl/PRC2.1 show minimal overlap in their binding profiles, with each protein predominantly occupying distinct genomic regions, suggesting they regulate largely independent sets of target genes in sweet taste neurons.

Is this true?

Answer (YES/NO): YES